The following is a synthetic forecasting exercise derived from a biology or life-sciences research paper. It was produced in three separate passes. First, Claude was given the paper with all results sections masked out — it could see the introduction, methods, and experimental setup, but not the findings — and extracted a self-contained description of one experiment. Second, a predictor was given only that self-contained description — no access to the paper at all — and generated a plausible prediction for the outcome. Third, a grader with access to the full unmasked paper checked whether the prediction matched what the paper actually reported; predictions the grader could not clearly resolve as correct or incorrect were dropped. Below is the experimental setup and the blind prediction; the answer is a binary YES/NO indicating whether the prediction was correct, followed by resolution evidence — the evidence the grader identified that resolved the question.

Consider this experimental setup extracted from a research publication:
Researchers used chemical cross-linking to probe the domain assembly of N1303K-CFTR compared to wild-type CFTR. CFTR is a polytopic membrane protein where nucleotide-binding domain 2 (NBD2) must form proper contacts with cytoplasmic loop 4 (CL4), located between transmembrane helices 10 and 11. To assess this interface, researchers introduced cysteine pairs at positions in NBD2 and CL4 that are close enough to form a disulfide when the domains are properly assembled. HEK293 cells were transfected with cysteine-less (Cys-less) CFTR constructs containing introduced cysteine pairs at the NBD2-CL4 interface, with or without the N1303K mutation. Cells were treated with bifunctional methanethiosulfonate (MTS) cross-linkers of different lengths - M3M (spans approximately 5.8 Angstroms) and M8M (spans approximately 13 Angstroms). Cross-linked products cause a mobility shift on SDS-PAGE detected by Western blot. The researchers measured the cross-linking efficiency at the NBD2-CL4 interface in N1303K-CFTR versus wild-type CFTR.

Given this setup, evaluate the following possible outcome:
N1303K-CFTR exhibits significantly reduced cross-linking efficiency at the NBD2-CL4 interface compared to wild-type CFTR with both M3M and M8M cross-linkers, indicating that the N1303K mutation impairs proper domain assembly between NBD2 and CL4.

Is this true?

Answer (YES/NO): NO